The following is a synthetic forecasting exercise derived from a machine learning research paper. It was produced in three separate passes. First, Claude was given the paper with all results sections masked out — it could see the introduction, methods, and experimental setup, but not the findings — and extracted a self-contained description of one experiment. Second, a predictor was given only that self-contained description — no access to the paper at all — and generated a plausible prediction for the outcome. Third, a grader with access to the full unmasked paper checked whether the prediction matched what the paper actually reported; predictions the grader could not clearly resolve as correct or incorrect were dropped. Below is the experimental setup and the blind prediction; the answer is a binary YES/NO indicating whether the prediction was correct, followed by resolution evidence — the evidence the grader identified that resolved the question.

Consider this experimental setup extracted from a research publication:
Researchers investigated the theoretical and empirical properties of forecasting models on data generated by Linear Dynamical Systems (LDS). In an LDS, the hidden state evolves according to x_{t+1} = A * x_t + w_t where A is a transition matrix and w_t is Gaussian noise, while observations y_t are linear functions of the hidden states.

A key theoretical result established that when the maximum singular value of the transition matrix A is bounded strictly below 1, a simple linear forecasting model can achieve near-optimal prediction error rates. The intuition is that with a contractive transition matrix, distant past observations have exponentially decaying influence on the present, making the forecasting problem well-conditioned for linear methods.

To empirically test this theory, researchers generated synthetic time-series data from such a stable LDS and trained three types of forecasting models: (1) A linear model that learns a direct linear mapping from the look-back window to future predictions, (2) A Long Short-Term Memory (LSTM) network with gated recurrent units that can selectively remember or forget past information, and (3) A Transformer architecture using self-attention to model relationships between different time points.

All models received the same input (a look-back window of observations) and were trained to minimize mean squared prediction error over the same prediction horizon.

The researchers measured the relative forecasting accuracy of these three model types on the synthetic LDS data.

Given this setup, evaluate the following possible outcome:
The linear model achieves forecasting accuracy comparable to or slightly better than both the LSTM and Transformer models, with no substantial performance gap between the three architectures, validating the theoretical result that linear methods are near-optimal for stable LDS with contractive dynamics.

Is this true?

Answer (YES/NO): NO